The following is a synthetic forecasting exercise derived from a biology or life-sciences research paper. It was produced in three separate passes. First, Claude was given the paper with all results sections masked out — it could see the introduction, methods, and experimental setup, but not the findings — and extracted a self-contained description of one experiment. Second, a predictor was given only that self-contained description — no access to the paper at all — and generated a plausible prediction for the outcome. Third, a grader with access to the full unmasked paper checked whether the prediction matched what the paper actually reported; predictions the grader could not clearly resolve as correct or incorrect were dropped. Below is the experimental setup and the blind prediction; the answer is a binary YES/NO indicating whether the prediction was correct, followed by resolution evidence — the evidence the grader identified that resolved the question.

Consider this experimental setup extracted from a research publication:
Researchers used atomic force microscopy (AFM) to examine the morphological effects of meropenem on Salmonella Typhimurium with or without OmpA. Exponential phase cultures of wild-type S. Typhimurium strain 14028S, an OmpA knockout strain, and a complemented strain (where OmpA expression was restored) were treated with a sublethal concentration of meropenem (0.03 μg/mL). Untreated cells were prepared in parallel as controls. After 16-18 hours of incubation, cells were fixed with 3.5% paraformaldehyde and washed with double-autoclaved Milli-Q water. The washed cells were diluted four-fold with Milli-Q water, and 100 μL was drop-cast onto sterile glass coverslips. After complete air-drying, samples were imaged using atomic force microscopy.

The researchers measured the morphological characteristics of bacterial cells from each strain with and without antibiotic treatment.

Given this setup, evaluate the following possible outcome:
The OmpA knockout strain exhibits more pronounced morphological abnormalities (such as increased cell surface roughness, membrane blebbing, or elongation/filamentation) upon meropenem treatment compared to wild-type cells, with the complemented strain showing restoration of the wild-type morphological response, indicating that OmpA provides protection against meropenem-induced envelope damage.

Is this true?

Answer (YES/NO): YES